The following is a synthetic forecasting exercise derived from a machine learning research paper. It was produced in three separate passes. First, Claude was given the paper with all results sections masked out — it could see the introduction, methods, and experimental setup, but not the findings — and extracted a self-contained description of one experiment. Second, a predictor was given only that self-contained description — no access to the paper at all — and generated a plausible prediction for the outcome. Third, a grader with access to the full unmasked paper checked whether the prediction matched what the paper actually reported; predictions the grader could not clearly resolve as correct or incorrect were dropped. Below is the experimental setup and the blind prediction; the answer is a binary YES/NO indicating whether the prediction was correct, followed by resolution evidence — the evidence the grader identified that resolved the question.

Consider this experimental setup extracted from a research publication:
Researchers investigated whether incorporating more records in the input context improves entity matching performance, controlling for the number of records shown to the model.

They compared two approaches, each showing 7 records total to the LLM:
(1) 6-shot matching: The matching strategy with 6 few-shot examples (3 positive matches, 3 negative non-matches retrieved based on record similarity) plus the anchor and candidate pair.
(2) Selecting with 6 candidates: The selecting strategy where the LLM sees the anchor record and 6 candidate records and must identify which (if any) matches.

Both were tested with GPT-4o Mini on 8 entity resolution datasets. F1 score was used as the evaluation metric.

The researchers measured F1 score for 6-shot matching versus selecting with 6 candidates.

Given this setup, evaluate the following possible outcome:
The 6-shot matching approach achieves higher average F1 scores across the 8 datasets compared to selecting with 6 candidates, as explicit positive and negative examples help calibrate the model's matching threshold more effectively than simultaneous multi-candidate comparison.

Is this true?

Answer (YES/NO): NO